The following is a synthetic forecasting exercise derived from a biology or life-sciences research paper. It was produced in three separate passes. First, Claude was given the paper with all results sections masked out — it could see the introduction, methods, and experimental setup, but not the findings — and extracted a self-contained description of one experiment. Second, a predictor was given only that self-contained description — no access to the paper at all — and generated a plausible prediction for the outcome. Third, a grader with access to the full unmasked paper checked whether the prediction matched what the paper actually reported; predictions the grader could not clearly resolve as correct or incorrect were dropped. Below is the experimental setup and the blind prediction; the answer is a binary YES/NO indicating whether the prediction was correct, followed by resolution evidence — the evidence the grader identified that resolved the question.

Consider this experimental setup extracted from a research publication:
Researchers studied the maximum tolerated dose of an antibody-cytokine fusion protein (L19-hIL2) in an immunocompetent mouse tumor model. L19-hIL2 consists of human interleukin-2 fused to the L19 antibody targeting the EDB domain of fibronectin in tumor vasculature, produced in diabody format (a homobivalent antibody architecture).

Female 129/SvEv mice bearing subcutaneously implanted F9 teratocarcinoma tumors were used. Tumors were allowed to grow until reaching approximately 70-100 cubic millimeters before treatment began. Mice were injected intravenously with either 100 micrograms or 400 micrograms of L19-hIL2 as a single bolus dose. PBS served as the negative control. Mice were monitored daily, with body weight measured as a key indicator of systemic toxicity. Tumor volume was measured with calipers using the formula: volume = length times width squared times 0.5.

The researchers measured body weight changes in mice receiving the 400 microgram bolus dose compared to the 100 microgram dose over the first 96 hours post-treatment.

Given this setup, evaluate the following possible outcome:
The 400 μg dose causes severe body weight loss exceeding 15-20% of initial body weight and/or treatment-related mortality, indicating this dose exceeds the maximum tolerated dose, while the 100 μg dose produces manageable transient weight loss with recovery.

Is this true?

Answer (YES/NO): NO